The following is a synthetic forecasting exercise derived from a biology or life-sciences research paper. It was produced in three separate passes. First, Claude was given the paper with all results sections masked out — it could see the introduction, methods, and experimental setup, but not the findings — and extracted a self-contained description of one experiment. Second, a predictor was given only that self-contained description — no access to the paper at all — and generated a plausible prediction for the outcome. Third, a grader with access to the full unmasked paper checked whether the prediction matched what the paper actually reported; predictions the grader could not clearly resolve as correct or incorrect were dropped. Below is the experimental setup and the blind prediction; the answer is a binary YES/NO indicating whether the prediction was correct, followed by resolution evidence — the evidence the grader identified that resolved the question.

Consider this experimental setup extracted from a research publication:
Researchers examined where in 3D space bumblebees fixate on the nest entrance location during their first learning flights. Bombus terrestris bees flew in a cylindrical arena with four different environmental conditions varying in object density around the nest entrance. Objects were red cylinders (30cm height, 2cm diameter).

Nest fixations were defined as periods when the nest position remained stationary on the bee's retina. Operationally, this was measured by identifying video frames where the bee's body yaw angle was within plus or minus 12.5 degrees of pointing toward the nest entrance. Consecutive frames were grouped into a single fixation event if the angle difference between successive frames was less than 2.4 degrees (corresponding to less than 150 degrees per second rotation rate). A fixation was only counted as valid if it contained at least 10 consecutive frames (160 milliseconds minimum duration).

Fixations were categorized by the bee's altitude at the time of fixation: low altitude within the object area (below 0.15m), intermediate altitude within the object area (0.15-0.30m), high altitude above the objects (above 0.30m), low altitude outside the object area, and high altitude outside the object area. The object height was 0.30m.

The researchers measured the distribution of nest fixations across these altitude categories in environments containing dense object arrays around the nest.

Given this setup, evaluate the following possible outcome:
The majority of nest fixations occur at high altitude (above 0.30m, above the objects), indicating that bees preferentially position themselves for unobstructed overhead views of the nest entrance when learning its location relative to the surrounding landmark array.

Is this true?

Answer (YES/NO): YES